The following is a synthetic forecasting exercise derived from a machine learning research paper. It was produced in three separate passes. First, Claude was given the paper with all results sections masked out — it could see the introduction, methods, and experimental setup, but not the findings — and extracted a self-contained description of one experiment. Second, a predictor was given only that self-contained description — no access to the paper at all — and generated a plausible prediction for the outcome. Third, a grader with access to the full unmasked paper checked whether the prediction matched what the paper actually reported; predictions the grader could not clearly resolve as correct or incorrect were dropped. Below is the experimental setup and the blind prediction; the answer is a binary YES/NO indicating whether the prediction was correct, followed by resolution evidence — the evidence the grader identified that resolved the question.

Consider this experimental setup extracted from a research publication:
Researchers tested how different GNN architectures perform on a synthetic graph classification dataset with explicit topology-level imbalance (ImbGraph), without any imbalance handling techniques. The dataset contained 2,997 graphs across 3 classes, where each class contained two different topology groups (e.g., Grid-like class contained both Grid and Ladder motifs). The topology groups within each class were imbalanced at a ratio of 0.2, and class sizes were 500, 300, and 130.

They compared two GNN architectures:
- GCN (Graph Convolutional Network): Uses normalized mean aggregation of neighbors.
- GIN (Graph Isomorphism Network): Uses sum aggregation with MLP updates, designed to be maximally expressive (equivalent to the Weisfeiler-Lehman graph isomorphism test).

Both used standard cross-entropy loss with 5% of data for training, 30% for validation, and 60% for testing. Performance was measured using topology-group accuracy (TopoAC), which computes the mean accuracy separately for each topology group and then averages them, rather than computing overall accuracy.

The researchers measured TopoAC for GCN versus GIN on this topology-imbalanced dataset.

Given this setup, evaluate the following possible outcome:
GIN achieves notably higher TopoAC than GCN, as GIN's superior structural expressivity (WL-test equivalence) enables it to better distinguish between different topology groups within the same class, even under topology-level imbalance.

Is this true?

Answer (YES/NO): YES